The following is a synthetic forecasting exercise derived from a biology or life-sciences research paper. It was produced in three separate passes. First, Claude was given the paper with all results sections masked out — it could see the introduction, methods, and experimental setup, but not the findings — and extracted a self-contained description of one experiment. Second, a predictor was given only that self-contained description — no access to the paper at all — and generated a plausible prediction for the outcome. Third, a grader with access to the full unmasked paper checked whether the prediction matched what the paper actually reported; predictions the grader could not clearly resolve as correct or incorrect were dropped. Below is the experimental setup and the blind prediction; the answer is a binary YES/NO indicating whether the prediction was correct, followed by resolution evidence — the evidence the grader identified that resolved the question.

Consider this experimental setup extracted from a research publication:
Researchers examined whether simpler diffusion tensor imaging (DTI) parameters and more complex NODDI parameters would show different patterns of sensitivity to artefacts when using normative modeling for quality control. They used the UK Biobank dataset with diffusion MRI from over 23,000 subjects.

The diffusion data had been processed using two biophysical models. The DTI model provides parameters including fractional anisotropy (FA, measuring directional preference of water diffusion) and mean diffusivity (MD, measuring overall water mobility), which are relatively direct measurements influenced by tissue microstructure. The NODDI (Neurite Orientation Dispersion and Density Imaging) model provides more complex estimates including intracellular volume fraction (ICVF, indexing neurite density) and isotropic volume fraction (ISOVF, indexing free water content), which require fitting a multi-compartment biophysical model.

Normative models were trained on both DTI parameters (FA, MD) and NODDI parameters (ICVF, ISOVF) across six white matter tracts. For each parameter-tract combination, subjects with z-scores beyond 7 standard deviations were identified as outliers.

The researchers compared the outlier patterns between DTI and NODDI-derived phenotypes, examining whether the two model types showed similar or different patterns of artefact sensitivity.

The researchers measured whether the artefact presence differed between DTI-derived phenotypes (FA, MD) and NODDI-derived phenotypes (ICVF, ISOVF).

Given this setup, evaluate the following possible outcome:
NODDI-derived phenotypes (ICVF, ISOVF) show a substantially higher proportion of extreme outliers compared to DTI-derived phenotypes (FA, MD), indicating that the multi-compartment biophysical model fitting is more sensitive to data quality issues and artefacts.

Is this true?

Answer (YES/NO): YES